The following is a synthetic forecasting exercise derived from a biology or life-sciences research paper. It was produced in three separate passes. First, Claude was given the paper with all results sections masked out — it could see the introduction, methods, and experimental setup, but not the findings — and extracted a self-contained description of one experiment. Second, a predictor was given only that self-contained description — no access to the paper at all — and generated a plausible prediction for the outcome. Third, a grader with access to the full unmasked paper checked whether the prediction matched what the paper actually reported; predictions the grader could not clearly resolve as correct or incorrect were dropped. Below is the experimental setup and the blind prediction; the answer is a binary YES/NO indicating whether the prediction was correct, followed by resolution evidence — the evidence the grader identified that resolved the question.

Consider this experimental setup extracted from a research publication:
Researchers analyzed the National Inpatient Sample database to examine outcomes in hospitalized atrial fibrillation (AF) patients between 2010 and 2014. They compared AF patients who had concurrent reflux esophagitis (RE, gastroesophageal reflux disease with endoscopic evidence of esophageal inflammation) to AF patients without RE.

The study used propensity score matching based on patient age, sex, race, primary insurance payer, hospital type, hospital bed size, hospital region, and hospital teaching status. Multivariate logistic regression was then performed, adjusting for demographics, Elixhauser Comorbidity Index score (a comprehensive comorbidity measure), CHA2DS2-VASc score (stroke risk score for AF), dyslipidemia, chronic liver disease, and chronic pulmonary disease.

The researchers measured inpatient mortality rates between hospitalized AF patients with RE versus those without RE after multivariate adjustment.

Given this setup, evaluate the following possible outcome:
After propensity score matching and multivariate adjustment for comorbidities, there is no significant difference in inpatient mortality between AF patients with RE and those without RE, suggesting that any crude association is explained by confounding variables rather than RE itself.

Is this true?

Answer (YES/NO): YES